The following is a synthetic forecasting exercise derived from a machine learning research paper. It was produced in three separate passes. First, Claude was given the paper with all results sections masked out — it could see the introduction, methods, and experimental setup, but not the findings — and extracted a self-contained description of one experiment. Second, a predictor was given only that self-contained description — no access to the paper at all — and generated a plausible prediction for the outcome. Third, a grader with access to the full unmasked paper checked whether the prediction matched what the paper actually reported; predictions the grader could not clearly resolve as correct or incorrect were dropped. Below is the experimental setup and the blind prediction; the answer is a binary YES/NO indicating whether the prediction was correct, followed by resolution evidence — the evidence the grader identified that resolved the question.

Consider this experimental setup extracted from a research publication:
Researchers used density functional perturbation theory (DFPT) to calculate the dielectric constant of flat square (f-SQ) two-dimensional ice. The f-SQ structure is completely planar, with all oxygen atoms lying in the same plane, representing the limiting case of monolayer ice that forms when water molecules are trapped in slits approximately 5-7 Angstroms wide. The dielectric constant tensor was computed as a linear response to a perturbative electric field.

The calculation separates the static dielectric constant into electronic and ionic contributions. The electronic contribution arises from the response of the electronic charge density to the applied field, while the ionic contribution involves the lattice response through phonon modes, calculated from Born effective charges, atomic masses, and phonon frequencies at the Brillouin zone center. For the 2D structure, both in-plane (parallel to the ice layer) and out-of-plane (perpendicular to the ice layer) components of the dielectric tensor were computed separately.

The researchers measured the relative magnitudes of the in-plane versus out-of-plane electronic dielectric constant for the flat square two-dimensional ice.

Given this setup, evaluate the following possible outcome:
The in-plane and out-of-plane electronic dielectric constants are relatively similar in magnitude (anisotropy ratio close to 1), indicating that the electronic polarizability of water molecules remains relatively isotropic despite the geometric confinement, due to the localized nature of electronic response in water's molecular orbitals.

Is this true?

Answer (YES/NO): NO